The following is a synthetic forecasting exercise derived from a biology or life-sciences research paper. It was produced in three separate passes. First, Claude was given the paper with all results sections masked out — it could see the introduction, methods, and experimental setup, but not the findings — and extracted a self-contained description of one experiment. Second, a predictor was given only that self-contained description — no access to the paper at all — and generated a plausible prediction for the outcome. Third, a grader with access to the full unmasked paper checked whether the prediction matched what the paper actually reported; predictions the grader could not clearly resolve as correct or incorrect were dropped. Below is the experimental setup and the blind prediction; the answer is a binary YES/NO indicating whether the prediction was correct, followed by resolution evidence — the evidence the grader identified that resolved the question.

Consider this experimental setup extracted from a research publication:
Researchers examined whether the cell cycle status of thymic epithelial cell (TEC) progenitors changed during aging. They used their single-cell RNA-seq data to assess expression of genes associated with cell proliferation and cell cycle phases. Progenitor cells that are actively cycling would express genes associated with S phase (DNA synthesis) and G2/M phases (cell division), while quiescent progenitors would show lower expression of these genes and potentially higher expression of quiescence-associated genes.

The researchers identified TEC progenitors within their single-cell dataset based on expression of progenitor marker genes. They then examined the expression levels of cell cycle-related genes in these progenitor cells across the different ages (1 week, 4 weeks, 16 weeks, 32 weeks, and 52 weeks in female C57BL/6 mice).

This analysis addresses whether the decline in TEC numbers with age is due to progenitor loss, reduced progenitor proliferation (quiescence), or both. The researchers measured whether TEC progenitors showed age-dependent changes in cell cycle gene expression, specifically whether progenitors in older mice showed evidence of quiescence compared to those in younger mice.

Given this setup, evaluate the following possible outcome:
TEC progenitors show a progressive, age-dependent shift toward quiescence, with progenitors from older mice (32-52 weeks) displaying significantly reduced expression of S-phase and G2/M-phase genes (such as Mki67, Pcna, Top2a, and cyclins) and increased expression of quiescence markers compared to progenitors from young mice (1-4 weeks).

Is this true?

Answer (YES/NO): YES